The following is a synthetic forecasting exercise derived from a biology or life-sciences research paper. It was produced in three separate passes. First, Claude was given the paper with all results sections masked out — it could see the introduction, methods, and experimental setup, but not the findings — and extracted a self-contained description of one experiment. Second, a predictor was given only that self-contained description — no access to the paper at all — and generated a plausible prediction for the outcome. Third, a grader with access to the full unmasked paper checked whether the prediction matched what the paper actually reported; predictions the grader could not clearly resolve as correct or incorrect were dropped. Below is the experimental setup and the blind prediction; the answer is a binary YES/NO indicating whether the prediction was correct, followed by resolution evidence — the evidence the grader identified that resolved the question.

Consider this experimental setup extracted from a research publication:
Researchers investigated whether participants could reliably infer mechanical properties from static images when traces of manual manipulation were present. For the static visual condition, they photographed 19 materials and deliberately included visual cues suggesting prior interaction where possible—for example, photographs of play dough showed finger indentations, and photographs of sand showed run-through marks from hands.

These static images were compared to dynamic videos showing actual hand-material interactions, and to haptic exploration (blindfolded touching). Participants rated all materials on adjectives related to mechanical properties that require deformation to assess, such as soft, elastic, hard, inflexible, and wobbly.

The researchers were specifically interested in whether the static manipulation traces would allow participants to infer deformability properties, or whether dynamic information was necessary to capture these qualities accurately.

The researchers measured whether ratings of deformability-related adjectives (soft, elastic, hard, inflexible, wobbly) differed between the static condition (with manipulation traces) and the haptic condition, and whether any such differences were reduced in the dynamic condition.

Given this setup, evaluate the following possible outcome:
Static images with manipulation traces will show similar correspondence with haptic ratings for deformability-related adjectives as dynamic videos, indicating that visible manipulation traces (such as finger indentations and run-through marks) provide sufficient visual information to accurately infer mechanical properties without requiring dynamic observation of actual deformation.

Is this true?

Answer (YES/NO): NO